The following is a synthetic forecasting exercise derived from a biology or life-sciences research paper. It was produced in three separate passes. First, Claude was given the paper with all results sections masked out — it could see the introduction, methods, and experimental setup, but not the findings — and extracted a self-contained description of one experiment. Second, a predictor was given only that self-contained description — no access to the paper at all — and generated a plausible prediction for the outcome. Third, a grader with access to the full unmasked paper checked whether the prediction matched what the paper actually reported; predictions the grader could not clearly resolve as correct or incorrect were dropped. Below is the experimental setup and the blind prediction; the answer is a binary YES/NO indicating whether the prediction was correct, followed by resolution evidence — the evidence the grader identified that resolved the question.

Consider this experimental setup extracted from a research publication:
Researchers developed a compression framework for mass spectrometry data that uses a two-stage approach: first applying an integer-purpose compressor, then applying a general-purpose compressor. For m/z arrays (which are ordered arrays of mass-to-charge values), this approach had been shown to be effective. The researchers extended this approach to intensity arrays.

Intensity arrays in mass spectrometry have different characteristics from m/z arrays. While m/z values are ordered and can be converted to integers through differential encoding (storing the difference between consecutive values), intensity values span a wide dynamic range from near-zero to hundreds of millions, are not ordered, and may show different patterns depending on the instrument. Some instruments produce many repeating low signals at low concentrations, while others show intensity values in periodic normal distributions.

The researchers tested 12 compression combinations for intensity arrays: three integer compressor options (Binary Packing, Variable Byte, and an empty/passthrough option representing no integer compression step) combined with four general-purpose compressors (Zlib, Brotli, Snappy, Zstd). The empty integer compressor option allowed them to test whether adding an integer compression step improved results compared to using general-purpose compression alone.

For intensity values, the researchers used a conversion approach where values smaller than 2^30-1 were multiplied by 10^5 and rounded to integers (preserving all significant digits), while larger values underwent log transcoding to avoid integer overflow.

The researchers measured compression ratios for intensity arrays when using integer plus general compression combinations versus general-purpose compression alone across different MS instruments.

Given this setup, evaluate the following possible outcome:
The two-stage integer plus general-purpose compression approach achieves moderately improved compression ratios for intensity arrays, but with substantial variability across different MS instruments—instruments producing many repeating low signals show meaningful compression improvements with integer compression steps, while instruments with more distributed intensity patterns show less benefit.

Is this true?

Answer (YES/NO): NO